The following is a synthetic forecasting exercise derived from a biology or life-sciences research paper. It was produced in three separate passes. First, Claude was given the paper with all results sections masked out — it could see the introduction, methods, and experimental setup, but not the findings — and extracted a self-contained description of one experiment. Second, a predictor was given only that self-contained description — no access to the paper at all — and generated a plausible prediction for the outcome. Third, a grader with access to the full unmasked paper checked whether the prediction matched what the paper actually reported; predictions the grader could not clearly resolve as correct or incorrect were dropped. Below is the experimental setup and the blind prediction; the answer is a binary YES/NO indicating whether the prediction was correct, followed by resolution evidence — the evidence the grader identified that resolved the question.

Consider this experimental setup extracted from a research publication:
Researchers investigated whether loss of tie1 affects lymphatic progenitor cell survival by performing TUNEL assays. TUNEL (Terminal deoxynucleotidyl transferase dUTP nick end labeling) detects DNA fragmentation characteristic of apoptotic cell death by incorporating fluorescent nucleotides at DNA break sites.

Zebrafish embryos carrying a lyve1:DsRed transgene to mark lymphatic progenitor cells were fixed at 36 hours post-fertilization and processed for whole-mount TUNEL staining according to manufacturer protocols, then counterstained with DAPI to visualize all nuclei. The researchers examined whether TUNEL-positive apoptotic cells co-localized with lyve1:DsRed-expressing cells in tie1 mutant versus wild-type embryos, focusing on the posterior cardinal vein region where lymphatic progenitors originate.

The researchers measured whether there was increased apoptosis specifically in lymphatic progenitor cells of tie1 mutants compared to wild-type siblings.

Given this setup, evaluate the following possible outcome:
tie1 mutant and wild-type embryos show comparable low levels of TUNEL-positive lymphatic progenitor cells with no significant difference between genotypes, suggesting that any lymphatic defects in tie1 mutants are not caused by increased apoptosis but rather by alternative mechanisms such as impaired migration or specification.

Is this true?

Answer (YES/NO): YES